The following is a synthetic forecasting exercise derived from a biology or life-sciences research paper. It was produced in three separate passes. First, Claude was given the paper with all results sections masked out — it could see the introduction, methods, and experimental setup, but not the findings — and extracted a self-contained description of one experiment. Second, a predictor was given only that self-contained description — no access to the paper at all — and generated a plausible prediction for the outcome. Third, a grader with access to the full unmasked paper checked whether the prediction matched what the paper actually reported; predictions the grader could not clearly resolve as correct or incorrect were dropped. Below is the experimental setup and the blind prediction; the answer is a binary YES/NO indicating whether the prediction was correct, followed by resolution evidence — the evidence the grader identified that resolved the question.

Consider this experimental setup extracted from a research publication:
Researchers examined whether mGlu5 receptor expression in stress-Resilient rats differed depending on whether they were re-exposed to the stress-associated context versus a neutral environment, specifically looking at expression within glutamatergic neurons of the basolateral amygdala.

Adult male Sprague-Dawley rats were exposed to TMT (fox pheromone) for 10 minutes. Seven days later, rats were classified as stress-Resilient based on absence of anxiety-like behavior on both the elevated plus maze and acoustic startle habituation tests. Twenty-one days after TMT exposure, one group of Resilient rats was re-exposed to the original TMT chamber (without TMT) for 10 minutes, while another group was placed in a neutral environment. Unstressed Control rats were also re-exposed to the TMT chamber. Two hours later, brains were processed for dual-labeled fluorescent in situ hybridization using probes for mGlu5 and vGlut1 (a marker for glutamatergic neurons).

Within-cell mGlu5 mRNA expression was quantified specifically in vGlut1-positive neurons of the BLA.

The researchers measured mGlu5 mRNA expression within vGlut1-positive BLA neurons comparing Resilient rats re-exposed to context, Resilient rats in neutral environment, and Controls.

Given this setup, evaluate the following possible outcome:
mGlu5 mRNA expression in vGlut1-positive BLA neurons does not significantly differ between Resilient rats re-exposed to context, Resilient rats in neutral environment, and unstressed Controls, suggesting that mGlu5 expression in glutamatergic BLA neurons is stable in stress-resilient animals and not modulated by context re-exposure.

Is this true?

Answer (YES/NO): NO